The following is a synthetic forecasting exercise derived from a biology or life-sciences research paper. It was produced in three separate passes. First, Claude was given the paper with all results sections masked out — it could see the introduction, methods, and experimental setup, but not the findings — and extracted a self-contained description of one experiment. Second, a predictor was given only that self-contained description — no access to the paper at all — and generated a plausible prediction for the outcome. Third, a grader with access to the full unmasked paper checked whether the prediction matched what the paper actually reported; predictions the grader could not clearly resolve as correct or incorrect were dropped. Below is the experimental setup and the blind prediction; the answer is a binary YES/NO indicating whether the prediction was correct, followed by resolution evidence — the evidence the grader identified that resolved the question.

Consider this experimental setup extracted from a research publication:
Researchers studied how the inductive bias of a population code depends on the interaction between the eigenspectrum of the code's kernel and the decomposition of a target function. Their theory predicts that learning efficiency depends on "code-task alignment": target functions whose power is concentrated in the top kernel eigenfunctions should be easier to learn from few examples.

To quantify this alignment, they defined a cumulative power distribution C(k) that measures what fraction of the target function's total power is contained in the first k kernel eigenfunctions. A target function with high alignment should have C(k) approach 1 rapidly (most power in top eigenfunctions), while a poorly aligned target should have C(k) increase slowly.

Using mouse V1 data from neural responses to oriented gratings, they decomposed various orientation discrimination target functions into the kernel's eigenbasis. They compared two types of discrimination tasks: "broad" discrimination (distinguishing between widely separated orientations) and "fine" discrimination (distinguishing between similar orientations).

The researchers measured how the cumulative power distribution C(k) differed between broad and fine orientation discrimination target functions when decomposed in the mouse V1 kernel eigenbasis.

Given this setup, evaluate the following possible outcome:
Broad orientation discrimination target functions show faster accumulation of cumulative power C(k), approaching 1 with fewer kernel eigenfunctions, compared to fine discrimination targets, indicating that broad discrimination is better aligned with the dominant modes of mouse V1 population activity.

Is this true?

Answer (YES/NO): YES